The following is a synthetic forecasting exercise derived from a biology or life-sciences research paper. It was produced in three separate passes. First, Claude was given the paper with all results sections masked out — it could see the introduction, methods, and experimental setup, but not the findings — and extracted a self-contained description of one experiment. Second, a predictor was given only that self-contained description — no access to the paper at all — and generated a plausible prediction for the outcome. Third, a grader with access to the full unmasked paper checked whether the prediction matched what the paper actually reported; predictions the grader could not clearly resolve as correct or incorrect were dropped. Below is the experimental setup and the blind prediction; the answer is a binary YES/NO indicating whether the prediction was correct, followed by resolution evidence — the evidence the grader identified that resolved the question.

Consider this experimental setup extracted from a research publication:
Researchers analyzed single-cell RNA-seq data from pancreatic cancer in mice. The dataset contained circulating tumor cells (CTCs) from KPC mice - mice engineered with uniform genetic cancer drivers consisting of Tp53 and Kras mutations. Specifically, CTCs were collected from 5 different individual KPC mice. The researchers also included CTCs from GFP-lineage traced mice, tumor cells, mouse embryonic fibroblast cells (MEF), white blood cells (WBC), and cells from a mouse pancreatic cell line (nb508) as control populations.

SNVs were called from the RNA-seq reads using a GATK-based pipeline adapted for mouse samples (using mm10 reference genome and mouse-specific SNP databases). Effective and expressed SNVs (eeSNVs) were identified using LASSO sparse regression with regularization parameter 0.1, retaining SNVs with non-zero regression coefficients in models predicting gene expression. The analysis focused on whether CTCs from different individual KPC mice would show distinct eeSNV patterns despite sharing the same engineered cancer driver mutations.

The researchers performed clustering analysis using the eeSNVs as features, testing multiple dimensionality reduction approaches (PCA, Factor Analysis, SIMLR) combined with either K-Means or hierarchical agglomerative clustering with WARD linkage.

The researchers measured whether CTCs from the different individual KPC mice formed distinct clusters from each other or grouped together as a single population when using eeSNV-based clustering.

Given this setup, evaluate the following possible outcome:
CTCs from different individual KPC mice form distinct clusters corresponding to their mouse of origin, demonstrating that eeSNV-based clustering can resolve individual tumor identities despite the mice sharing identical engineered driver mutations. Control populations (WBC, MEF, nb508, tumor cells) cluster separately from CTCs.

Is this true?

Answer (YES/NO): NO